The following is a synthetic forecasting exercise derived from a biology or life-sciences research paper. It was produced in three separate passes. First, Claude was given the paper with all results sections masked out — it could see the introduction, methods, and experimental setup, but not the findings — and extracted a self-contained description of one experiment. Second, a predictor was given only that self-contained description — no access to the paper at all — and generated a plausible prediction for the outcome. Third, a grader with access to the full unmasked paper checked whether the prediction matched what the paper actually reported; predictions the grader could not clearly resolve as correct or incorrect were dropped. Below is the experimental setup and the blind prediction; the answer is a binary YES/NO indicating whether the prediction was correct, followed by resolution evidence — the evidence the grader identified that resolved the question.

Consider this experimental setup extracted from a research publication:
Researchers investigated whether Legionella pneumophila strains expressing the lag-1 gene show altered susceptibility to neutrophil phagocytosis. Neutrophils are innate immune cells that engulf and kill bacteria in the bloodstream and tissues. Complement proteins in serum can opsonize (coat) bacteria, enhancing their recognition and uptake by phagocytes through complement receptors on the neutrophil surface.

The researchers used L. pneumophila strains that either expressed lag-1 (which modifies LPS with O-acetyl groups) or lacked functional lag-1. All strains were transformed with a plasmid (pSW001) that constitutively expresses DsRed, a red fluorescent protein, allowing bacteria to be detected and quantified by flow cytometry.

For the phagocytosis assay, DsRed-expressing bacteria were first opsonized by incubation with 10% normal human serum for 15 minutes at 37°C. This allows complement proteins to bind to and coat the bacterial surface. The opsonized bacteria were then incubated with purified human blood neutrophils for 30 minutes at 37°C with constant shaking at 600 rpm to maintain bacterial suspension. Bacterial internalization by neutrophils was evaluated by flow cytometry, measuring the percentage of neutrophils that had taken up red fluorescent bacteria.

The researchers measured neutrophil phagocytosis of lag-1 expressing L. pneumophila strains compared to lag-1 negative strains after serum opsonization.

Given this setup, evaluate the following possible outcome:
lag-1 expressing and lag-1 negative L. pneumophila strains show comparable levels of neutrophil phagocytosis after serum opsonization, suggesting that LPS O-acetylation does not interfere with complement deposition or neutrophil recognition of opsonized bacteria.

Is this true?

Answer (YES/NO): NO